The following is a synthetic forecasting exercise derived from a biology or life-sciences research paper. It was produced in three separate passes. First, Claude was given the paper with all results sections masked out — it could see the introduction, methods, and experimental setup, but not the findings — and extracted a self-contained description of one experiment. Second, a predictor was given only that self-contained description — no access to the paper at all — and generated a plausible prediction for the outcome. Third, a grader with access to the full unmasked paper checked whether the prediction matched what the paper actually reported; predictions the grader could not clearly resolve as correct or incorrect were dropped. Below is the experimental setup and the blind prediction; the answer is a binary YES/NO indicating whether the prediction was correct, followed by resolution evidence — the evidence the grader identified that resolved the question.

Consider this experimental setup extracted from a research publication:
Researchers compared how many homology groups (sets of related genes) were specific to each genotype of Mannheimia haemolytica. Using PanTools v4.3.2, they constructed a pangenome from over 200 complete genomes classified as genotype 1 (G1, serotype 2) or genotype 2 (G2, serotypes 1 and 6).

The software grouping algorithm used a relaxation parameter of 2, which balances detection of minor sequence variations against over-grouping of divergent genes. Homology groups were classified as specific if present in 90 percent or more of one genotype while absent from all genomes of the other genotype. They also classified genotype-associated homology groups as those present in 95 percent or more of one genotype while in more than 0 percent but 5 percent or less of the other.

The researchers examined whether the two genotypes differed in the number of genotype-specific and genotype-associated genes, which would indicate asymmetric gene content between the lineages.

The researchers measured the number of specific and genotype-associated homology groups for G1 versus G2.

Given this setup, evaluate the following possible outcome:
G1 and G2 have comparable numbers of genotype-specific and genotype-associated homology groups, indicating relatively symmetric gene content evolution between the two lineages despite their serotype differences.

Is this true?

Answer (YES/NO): NO